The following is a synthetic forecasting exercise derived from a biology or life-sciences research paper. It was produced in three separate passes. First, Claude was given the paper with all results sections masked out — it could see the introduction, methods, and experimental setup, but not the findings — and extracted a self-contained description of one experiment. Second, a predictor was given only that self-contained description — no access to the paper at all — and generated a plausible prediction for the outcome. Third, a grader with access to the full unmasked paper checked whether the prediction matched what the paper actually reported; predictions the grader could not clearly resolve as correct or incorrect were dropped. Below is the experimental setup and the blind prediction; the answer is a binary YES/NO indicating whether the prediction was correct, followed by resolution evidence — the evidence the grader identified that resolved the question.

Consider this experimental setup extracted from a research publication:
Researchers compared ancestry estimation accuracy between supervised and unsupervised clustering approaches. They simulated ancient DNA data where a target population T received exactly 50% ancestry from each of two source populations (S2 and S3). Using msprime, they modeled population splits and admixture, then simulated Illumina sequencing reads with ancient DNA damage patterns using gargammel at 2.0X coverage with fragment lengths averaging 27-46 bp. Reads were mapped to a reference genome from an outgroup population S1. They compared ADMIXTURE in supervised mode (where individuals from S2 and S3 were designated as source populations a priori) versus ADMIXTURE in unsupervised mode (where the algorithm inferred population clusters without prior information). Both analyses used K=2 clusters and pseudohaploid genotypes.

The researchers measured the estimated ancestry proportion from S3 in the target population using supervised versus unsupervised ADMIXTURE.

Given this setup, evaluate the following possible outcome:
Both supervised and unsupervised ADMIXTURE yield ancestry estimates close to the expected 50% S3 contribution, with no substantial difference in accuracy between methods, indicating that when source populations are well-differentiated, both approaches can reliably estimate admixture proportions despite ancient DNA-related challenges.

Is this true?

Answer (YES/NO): NO